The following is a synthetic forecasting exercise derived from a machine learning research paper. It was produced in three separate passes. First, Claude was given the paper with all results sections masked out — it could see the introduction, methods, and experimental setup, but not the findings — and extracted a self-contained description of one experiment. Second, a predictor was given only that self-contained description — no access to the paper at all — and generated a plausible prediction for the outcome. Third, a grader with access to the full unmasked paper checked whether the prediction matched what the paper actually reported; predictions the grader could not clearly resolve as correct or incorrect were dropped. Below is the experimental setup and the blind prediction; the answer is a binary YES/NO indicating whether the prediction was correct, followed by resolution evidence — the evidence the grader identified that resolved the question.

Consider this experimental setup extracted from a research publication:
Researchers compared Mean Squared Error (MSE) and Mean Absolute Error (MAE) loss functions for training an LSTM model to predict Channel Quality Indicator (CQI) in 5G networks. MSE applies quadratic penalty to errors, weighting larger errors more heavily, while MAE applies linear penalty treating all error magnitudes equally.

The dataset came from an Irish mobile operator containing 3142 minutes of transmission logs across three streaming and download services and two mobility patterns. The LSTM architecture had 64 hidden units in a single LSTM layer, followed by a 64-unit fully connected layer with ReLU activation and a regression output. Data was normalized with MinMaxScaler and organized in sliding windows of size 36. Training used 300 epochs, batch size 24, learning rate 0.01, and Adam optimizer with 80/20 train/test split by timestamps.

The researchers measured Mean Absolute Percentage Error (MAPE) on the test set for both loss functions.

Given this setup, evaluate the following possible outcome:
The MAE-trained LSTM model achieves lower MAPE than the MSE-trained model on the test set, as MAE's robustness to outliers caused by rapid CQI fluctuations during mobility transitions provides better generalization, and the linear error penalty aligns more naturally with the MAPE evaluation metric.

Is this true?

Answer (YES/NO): YES